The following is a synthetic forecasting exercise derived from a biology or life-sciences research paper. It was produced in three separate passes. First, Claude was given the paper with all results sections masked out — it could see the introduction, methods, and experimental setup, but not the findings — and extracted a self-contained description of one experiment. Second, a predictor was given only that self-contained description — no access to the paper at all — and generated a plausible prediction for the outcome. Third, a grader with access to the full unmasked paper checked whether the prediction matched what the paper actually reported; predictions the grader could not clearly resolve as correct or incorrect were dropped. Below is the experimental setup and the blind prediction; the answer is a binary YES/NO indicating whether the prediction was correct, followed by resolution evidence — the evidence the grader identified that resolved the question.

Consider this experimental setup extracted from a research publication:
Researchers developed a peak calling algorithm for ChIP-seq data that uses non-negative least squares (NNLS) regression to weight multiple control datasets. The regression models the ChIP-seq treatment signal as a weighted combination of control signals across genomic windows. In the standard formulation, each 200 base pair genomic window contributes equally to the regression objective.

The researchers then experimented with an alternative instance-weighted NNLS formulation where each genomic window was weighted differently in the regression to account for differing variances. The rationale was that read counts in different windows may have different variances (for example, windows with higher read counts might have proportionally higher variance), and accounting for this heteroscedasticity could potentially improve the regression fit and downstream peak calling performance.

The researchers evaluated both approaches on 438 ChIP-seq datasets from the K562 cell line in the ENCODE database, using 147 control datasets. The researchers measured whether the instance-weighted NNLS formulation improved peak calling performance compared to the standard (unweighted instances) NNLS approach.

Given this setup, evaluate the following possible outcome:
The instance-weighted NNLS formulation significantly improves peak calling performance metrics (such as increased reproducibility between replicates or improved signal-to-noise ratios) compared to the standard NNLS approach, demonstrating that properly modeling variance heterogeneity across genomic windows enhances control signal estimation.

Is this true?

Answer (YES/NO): NO